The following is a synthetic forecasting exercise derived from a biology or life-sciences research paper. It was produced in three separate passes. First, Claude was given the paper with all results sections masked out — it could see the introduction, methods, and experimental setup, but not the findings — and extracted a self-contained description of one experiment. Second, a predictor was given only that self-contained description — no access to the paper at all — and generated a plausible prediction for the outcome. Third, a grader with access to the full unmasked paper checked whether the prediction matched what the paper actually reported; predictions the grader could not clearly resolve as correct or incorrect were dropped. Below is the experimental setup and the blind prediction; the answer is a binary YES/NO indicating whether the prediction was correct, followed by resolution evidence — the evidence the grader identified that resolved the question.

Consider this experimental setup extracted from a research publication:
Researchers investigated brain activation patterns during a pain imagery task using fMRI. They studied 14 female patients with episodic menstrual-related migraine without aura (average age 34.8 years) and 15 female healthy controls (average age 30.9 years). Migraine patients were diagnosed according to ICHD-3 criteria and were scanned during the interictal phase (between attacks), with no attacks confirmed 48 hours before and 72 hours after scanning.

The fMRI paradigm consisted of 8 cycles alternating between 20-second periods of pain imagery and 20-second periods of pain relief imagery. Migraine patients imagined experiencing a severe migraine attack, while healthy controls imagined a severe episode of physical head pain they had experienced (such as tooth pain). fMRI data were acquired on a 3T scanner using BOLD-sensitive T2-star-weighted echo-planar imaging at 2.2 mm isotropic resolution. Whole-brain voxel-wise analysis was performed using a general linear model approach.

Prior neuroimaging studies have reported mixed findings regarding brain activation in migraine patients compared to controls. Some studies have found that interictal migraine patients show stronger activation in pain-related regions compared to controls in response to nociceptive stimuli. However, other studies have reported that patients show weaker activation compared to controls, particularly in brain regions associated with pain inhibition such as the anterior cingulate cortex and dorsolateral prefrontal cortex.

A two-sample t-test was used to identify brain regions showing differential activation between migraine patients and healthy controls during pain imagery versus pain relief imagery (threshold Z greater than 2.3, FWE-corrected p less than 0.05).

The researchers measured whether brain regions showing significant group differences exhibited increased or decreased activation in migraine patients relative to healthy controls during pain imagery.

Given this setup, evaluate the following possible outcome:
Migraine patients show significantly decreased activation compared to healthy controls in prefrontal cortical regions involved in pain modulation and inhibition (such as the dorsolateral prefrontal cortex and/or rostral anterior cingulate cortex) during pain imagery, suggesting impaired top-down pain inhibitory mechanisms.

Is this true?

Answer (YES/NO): YES